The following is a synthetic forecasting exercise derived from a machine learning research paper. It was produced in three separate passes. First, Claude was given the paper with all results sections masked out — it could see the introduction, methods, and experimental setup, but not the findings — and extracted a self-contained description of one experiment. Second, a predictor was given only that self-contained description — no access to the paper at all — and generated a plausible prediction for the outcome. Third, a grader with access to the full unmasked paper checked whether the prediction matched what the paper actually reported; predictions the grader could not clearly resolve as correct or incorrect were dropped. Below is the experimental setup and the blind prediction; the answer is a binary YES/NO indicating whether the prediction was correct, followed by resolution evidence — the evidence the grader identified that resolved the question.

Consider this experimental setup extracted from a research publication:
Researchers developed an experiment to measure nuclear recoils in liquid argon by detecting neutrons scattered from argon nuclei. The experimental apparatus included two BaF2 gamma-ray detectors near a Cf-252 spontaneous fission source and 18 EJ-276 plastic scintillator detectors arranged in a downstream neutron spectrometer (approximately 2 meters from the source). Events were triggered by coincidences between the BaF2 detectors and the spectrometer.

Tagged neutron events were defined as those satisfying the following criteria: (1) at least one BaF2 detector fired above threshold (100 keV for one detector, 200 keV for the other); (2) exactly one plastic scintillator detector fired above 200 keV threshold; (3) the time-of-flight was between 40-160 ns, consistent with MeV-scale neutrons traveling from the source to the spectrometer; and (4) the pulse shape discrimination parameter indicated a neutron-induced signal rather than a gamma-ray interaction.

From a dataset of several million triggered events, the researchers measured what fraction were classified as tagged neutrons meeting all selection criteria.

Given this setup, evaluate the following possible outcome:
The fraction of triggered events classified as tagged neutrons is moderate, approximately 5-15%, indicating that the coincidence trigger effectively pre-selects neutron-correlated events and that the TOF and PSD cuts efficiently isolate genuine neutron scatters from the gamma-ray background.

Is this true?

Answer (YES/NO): NO